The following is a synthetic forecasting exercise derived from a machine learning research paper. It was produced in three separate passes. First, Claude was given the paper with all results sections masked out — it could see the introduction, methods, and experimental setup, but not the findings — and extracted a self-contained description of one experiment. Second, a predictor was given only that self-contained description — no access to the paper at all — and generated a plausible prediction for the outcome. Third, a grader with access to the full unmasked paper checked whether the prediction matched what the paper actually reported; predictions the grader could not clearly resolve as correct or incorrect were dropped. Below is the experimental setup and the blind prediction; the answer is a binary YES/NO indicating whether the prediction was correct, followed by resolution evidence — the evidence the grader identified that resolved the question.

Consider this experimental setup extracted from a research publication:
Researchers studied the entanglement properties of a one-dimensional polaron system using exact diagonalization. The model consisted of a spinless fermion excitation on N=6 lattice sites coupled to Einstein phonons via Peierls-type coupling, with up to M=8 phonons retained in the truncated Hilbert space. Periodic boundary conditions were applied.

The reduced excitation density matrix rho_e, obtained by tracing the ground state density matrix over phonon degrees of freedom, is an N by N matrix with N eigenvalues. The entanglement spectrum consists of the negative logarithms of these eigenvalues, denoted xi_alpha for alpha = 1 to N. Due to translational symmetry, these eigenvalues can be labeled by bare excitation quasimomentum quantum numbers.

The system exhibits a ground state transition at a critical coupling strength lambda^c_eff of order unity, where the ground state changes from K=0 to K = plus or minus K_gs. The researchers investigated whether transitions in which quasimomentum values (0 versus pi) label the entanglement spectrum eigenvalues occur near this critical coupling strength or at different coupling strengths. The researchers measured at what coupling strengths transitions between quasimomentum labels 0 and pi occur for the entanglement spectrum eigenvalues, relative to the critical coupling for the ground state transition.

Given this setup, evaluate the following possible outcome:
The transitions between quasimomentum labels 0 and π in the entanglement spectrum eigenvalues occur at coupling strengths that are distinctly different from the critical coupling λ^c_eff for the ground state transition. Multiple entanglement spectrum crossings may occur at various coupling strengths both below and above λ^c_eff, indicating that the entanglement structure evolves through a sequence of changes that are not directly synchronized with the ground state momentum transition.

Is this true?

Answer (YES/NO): NO